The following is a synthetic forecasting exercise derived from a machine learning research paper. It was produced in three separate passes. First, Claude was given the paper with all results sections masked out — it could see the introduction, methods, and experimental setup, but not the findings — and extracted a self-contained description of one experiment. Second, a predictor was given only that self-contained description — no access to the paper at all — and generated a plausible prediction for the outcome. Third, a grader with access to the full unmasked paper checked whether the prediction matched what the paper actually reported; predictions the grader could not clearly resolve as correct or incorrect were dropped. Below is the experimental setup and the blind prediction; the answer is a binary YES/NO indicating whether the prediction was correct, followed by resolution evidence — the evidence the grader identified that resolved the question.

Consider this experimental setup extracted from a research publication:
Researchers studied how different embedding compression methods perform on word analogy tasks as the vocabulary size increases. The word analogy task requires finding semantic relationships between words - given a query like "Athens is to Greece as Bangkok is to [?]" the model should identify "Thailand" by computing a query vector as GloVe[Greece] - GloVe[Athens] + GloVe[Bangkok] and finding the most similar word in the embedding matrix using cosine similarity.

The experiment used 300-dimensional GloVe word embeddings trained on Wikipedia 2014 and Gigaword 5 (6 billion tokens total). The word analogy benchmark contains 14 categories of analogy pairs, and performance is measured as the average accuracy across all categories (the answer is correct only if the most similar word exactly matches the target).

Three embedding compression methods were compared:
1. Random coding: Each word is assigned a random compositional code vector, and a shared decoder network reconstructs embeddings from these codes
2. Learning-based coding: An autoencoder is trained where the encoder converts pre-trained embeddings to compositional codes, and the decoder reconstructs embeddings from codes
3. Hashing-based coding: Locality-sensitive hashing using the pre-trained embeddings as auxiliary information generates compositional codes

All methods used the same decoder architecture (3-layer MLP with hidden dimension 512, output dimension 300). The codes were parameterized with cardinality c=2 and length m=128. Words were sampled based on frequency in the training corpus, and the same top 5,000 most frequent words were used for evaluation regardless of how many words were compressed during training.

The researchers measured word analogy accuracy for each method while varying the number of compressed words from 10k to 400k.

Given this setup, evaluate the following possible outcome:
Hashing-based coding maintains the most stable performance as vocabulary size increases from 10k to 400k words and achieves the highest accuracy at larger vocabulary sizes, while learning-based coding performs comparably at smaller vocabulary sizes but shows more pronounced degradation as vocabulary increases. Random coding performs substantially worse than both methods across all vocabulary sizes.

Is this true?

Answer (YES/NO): NO